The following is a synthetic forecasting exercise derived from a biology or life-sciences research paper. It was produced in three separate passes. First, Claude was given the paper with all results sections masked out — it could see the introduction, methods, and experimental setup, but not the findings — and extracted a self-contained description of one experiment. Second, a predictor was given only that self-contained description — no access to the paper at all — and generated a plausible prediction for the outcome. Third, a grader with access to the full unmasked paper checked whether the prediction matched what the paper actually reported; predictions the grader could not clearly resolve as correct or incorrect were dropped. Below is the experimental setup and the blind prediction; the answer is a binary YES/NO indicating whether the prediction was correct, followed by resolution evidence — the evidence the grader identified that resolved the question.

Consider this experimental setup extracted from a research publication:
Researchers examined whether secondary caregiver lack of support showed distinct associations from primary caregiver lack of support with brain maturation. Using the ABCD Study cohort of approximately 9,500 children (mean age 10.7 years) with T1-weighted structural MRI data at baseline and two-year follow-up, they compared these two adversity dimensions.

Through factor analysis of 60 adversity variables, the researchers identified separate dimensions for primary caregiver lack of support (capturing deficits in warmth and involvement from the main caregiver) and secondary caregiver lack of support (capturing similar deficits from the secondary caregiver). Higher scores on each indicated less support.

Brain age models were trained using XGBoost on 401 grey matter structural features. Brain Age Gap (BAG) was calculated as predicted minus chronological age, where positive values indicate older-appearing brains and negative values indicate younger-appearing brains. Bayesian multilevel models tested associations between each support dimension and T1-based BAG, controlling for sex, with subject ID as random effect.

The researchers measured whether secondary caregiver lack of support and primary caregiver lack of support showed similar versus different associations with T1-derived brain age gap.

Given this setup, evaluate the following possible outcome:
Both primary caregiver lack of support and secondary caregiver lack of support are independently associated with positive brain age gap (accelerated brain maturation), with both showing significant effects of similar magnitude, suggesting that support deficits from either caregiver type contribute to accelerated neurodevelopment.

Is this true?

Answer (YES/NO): NO